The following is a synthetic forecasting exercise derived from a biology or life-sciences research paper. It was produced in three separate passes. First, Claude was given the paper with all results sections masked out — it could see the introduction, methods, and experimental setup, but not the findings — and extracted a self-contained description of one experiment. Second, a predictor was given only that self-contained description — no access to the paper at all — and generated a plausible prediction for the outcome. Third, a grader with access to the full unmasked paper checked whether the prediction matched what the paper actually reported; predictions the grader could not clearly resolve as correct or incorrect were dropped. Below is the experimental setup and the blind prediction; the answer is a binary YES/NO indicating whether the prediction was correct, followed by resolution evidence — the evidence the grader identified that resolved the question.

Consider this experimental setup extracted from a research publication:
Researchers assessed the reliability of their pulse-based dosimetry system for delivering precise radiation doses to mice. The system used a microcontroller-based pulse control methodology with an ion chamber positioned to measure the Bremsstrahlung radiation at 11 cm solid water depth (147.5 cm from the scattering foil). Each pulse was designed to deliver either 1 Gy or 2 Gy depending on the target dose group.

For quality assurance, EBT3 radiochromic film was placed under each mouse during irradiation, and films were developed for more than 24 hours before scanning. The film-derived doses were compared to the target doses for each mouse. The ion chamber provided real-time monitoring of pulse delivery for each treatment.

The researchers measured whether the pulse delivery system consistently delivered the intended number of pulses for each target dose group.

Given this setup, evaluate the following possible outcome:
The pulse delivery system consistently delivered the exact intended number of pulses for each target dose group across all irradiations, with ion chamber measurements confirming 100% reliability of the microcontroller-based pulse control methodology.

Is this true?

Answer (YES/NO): NO